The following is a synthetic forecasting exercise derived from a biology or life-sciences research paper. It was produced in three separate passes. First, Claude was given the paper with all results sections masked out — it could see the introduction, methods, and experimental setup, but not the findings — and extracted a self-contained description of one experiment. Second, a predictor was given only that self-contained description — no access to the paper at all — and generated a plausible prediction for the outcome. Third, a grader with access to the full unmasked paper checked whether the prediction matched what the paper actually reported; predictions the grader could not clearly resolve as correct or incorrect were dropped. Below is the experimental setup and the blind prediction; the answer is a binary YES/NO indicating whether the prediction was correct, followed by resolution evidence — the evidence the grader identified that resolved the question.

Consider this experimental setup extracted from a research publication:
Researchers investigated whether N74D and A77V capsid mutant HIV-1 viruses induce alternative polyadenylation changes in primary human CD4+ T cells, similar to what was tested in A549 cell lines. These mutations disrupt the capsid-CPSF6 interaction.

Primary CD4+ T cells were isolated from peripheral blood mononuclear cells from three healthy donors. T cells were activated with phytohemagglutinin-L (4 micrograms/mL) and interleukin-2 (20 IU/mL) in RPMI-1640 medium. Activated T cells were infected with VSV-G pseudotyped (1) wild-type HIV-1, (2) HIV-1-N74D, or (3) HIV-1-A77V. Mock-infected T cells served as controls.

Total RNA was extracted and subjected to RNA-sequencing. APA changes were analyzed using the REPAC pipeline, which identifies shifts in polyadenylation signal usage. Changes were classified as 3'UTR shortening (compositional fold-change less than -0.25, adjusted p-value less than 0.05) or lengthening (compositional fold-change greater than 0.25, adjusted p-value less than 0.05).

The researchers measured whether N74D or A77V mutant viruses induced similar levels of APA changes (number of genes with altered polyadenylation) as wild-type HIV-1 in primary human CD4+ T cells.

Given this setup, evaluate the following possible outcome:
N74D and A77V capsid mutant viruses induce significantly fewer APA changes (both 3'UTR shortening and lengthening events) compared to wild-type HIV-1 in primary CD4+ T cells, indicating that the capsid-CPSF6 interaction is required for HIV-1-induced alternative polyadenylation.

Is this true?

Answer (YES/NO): NO